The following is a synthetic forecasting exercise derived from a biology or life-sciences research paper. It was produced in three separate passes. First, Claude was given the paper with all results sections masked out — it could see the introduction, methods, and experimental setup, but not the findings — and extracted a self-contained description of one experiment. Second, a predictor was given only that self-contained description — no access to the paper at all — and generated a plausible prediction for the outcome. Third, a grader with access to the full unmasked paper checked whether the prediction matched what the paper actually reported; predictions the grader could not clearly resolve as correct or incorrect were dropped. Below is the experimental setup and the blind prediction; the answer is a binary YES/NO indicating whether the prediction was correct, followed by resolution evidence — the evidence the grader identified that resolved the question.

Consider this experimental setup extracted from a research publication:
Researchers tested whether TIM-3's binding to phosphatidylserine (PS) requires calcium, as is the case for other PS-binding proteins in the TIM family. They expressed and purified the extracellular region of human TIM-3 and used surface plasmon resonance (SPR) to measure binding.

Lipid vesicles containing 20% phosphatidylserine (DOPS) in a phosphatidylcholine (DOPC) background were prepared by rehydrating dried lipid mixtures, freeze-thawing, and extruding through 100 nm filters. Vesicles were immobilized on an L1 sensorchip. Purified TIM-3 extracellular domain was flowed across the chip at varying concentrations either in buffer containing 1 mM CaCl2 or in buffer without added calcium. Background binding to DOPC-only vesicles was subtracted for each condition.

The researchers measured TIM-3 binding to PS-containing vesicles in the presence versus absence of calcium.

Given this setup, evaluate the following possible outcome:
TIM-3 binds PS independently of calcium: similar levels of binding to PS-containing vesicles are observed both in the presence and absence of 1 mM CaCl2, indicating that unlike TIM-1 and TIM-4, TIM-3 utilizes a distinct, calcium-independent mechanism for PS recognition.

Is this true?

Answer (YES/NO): NO